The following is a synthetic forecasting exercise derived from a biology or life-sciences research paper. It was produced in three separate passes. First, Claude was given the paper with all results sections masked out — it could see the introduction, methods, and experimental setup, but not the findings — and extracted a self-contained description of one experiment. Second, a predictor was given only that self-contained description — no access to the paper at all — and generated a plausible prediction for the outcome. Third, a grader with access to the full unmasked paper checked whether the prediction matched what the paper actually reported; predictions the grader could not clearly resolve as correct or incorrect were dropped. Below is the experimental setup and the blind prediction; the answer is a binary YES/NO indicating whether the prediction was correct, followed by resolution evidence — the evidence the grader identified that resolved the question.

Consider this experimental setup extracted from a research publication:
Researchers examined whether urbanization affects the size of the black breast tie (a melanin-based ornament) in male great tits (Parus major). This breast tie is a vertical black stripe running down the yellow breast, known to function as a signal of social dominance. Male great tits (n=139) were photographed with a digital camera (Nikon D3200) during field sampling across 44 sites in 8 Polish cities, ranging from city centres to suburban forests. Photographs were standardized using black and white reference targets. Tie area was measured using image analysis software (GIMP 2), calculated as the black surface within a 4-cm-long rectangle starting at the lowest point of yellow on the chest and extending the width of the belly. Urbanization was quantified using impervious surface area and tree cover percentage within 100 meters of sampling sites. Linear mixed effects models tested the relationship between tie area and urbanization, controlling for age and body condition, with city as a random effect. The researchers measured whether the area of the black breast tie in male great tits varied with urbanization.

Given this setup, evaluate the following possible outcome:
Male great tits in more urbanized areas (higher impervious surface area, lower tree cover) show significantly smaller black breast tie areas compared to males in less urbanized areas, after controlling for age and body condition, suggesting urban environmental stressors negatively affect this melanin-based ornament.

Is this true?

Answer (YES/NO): NO